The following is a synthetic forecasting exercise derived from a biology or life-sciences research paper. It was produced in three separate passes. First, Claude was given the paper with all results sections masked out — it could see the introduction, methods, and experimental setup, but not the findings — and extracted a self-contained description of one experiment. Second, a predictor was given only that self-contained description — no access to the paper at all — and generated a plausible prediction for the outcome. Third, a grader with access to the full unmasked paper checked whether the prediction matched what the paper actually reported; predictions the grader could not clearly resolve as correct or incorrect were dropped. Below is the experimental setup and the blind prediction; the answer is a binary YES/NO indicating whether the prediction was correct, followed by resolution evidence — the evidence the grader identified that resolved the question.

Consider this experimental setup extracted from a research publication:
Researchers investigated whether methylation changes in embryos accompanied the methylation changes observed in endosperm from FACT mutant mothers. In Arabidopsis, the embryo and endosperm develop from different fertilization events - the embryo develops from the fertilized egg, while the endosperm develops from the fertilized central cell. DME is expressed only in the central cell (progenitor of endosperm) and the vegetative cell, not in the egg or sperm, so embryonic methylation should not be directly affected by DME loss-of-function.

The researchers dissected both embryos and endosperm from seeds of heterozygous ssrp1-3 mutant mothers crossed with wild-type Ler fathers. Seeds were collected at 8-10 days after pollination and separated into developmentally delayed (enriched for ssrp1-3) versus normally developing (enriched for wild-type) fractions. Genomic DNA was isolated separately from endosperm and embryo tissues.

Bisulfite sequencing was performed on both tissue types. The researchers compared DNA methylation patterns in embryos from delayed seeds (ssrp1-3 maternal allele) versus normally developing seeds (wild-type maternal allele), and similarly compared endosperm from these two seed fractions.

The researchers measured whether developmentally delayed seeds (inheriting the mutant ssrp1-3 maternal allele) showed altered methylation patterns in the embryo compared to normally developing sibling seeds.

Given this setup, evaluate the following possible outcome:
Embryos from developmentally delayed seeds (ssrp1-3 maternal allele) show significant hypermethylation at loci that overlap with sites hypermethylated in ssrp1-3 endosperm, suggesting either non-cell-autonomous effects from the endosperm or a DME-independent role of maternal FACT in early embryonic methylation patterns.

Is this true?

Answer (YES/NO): NO